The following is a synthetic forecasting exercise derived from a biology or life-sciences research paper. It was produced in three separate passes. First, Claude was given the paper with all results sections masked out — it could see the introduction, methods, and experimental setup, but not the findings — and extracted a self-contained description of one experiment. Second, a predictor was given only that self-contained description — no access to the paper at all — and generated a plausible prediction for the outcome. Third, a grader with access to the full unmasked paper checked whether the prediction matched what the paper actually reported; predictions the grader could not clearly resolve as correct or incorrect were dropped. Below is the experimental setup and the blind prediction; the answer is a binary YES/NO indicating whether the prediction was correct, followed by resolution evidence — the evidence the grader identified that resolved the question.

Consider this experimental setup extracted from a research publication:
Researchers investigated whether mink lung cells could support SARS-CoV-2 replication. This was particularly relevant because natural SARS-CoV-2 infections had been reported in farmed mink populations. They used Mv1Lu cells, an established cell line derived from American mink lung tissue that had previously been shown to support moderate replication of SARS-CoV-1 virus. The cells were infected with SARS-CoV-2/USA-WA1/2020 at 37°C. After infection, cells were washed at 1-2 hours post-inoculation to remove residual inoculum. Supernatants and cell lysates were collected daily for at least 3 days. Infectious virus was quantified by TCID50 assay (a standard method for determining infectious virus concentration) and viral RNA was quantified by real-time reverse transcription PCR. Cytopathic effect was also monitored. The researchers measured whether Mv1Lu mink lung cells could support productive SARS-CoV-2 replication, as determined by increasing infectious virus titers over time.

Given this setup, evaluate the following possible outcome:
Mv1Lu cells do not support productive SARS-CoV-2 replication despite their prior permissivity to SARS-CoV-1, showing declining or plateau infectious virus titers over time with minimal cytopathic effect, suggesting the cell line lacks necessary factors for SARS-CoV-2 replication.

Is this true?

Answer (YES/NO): YES